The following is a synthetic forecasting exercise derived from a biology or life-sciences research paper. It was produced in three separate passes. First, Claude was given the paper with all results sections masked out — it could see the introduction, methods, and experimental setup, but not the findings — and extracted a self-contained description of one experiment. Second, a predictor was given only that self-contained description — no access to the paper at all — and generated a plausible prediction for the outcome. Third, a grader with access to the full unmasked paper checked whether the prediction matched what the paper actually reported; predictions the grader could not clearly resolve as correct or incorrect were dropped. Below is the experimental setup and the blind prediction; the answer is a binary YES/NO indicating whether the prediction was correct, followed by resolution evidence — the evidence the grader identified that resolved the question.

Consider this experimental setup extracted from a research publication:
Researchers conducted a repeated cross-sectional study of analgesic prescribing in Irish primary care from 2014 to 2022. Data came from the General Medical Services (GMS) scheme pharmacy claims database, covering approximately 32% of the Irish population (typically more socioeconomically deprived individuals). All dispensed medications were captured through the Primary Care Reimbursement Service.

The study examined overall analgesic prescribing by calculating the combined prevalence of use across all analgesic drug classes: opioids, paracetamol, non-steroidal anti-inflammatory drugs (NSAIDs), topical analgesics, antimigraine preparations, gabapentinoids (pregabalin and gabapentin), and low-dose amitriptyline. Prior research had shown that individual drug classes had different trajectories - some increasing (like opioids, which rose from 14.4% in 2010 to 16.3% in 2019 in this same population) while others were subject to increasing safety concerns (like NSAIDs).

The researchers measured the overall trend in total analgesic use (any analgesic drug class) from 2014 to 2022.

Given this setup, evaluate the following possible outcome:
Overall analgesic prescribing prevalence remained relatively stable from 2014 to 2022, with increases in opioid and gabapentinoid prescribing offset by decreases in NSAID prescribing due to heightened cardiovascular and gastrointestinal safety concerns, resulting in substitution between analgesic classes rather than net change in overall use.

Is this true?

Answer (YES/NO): NO